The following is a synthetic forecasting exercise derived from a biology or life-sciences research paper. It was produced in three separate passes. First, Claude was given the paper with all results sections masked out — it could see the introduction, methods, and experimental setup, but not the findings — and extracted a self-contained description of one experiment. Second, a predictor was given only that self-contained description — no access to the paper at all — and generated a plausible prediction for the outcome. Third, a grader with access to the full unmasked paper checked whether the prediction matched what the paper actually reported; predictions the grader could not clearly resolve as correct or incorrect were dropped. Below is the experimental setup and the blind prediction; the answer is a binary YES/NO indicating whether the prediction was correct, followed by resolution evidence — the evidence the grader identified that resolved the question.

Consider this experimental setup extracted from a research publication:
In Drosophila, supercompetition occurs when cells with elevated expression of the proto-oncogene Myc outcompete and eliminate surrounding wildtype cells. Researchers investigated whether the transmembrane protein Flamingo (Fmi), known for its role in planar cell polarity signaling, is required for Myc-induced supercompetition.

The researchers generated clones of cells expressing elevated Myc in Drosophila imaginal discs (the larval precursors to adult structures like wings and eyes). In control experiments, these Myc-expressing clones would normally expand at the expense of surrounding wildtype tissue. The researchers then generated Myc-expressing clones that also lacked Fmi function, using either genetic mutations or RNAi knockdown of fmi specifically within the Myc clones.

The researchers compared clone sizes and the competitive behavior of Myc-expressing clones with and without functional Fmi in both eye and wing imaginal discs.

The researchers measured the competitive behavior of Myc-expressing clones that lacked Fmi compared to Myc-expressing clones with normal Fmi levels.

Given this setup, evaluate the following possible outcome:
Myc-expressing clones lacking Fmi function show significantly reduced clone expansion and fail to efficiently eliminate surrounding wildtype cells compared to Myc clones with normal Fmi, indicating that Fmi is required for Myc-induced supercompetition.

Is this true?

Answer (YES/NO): YES